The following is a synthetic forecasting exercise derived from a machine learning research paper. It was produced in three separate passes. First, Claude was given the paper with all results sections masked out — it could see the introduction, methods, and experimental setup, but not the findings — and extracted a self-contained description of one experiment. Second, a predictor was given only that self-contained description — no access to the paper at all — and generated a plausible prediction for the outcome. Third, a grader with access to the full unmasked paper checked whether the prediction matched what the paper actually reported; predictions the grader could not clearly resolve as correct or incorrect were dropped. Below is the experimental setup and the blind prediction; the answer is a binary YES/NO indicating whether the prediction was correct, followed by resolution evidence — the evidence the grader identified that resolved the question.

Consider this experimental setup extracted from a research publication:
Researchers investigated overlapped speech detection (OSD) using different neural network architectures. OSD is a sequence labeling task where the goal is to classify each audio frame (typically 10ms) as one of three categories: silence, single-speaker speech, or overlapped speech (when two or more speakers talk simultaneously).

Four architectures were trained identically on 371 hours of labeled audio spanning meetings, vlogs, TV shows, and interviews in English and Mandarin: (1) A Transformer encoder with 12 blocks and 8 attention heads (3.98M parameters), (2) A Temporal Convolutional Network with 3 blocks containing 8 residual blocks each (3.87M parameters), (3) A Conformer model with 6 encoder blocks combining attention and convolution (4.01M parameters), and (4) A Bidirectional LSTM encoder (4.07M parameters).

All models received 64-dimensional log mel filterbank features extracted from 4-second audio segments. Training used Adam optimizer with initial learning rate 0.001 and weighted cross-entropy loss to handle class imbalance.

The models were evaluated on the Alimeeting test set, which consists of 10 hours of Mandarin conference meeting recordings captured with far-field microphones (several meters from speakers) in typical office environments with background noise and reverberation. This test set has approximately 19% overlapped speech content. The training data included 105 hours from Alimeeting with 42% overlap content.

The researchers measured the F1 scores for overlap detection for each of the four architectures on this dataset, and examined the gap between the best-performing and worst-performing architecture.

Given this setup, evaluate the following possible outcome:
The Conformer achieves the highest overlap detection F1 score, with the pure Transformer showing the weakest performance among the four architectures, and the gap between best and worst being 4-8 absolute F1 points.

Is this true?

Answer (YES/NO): NO